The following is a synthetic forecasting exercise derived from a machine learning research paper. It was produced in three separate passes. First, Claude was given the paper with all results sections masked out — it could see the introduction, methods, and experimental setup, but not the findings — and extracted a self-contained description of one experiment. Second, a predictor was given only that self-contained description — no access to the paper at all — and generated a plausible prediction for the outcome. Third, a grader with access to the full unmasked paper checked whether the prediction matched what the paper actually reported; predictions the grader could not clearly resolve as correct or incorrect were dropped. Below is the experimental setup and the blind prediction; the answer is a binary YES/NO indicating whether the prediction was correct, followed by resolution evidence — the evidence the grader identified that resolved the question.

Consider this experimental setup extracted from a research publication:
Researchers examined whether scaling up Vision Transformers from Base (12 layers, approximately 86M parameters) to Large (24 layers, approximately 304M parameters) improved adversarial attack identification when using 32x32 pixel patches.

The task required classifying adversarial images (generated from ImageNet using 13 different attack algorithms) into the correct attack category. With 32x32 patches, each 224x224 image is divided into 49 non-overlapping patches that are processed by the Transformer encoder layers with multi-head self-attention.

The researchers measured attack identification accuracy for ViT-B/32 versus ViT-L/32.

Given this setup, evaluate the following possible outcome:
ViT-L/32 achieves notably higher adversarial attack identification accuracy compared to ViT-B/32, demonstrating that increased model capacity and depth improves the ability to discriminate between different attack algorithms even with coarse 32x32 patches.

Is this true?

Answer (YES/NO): NO